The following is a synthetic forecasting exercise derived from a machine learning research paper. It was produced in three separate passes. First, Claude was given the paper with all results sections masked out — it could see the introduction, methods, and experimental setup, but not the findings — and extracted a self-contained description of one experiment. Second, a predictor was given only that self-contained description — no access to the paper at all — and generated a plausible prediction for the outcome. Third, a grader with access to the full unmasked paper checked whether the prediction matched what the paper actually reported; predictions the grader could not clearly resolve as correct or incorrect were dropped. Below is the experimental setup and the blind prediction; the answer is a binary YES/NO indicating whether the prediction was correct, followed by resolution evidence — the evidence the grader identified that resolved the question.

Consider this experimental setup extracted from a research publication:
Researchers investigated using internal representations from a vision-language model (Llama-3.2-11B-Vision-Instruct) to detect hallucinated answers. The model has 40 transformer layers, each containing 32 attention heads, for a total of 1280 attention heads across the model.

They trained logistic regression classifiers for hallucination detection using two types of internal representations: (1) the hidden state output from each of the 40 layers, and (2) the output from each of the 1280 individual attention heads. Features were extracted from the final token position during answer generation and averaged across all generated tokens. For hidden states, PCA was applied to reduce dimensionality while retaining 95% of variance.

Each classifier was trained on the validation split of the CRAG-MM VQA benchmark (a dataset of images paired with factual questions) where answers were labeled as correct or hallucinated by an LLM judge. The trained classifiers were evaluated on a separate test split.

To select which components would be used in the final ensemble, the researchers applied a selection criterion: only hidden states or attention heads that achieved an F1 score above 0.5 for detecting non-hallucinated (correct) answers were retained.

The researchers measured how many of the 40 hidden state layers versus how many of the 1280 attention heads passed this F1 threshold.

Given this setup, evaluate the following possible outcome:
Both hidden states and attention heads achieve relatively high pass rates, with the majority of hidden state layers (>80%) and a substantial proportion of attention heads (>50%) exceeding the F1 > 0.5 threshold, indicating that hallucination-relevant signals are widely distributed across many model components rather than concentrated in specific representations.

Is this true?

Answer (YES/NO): NO